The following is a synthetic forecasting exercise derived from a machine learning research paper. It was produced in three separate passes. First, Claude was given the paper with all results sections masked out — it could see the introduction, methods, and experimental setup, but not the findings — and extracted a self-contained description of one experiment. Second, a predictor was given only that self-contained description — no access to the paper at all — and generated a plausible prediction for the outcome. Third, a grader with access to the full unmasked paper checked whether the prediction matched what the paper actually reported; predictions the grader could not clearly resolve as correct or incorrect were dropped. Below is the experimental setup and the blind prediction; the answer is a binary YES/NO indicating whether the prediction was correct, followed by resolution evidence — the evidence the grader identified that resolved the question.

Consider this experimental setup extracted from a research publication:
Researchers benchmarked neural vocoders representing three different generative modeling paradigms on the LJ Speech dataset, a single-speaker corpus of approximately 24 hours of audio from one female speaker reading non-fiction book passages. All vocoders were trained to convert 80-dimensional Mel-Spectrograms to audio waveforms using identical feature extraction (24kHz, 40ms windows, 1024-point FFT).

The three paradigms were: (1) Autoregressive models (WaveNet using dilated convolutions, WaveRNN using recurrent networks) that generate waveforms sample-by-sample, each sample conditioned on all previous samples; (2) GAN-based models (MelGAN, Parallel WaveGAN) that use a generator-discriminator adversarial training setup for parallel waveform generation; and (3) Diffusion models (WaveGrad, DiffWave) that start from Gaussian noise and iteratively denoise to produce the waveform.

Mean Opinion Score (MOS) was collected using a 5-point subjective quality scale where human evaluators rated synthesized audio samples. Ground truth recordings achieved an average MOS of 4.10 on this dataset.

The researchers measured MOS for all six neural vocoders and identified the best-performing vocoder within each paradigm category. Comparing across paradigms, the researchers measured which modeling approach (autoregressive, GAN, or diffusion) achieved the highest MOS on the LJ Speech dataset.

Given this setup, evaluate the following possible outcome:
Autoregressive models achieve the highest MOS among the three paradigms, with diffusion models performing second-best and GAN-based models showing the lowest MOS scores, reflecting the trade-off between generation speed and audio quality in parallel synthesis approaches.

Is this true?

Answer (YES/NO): NO